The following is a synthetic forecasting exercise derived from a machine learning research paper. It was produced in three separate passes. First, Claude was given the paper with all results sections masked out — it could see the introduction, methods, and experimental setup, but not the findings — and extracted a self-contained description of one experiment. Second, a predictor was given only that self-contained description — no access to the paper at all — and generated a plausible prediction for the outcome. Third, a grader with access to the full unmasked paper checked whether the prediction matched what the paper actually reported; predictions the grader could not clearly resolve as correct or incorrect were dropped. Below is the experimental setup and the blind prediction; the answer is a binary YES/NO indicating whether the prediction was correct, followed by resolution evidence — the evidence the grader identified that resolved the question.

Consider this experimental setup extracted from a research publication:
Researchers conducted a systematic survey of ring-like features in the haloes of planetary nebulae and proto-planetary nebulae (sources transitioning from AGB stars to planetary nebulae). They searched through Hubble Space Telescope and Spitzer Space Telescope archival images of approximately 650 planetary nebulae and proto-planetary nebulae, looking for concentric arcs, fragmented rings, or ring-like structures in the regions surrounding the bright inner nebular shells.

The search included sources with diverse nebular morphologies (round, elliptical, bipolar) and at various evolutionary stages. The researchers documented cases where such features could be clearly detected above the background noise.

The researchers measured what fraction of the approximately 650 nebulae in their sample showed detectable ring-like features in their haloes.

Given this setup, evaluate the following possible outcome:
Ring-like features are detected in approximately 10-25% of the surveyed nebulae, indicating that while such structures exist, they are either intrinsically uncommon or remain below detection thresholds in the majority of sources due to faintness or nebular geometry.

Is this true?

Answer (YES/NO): NO